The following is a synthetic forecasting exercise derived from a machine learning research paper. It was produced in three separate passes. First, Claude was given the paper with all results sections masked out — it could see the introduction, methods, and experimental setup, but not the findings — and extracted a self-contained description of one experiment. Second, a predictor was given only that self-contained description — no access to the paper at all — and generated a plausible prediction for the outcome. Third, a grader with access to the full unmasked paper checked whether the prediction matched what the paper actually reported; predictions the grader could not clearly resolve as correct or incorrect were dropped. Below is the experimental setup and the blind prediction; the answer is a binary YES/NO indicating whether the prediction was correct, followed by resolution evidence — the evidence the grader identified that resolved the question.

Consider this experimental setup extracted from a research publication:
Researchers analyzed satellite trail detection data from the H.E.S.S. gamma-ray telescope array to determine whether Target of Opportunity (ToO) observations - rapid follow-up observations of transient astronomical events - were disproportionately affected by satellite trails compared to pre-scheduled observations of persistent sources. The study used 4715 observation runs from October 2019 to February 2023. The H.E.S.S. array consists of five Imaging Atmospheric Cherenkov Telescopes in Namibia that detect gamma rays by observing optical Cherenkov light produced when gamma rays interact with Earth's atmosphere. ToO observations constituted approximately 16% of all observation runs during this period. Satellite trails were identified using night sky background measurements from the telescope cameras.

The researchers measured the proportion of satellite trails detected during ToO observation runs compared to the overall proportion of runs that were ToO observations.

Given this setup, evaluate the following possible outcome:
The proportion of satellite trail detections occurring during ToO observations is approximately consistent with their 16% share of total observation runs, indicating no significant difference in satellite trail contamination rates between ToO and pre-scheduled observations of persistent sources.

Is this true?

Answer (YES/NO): YES